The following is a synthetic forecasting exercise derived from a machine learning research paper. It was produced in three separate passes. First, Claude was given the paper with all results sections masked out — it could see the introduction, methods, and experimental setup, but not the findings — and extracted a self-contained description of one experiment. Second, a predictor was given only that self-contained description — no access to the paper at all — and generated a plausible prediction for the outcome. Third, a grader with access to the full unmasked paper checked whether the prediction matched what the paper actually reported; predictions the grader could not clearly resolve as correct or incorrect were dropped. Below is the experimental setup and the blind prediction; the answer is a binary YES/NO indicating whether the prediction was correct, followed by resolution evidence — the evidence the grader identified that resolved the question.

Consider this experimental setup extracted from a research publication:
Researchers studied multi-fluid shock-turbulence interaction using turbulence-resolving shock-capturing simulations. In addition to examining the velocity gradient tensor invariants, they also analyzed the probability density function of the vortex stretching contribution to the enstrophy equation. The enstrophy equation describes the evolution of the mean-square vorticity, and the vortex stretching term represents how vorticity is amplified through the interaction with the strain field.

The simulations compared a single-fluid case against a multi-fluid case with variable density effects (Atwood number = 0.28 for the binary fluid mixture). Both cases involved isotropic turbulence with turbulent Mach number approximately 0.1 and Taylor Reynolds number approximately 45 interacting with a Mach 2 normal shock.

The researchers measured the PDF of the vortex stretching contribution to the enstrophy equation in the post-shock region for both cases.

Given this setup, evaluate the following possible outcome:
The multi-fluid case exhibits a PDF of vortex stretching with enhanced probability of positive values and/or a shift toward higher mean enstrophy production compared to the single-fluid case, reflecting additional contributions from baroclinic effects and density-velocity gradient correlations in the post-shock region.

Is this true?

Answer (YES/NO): NO